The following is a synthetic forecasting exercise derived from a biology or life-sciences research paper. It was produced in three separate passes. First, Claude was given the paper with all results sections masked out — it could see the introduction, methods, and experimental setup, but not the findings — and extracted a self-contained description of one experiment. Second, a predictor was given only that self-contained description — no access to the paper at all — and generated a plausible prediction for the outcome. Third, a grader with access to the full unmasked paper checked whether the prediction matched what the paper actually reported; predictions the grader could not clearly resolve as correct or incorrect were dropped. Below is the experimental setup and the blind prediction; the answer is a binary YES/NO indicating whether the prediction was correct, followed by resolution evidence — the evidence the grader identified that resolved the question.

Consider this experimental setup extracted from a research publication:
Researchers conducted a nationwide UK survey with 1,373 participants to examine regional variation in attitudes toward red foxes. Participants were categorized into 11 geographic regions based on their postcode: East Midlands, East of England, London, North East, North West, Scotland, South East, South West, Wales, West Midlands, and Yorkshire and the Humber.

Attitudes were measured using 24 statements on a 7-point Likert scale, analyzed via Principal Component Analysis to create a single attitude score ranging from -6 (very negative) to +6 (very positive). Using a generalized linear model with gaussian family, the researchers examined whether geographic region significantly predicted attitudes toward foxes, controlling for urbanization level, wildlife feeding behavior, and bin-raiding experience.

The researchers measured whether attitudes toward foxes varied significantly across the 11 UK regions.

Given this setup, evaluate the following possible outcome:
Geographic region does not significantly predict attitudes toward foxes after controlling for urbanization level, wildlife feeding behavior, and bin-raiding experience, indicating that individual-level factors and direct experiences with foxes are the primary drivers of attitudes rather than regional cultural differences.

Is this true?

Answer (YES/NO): YES